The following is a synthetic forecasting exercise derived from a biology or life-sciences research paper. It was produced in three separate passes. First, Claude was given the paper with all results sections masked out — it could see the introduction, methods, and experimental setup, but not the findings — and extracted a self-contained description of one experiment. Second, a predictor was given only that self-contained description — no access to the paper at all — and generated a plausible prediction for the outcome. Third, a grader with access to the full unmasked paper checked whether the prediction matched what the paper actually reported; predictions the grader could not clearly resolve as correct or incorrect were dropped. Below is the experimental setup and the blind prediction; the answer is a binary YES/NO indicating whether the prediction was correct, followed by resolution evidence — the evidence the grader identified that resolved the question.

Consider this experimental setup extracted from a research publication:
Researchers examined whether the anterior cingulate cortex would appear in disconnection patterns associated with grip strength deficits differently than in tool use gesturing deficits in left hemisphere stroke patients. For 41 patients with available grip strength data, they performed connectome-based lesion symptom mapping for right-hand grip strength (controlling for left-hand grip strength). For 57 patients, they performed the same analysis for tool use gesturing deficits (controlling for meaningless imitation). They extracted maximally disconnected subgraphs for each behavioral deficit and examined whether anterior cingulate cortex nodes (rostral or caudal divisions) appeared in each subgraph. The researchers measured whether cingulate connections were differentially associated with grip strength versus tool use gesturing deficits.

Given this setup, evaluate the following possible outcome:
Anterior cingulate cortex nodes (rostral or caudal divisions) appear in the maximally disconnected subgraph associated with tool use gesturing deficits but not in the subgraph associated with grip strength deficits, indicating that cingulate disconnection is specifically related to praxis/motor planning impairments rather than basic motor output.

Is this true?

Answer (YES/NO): NO